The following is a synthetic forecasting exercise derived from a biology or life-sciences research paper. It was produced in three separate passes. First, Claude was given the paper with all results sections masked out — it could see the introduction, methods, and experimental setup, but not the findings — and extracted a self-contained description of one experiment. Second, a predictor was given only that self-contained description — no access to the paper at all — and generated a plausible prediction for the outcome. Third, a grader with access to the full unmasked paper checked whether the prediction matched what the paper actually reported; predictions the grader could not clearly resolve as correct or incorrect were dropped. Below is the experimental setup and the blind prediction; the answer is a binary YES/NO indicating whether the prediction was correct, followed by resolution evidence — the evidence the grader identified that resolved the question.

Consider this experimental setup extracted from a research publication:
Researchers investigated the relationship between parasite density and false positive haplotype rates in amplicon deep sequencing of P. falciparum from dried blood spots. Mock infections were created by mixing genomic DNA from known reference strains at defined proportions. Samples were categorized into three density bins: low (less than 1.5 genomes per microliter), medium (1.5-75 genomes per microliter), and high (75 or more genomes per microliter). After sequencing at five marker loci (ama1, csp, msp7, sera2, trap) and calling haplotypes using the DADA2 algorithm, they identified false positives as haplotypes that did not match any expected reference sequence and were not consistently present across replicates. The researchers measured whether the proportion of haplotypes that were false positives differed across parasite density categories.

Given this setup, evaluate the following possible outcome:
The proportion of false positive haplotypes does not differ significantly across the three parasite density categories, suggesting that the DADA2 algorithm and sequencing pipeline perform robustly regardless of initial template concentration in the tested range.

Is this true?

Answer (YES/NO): YES